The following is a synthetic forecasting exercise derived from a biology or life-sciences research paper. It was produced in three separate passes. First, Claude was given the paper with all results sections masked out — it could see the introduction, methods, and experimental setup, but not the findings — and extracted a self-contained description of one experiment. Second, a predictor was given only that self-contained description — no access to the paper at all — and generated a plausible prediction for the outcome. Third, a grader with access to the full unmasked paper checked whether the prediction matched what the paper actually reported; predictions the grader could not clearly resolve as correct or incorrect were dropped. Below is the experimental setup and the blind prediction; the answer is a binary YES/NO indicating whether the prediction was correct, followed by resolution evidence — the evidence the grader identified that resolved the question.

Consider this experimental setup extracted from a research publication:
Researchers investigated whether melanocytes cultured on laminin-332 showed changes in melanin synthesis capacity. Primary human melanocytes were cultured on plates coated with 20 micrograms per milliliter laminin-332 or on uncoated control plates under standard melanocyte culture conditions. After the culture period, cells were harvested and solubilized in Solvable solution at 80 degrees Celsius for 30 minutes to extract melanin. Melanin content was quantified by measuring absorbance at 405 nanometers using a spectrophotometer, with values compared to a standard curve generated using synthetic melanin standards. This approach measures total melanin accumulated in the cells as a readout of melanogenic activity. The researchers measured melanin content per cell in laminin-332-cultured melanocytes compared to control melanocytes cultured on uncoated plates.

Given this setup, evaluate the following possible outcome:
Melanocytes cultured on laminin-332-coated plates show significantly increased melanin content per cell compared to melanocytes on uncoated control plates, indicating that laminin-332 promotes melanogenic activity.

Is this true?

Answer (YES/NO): NO